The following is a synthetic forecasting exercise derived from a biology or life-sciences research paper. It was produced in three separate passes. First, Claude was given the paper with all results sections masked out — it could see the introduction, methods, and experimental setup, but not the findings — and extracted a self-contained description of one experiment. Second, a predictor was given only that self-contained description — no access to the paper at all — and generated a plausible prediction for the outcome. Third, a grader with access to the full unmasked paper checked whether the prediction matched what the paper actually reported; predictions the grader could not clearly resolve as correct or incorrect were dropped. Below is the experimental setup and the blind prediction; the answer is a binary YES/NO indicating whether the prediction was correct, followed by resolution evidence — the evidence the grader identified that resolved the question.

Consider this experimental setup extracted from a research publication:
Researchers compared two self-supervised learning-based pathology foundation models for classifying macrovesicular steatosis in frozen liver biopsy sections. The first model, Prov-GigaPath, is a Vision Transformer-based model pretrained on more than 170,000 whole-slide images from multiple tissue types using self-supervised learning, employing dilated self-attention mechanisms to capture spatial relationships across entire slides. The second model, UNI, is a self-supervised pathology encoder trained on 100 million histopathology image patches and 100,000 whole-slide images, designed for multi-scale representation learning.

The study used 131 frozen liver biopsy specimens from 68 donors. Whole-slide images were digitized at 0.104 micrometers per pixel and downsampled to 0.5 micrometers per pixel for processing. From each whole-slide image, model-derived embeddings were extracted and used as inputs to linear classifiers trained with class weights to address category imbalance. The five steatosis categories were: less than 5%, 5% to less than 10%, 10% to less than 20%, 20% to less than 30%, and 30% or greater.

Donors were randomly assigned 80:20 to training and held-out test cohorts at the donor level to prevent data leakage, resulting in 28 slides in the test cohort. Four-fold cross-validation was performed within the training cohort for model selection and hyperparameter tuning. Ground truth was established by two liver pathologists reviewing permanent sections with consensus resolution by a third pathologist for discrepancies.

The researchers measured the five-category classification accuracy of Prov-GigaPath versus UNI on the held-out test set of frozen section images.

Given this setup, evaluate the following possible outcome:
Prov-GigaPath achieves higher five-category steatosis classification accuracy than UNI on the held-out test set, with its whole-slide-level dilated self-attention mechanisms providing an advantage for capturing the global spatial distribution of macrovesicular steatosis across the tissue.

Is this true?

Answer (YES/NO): YES